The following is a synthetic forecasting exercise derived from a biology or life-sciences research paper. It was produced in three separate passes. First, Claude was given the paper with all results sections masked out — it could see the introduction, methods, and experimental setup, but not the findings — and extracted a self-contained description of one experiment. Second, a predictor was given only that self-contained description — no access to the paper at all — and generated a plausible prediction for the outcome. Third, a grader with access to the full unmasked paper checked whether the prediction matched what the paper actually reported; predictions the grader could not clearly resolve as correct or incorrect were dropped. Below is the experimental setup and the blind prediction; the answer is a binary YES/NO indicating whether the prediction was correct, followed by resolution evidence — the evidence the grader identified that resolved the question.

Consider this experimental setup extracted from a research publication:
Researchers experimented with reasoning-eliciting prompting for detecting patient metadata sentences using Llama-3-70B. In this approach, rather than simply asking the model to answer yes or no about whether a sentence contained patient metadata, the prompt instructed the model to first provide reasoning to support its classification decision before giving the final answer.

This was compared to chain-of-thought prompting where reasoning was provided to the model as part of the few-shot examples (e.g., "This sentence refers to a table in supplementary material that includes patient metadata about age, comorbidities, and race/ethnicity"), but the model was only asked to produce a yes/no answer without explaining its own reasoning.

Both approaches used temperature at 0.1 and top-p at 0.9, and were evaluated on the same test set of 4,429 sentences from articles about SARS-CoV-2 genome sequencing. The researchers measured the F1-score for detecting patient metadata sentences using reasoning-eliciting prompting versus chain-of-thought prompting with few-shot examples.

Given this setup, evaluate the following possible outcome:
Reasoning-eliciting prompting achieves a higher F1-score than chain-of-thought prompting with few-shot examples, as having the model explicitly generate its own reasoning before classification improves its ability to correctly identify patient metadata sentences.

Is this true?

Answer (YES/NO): NO